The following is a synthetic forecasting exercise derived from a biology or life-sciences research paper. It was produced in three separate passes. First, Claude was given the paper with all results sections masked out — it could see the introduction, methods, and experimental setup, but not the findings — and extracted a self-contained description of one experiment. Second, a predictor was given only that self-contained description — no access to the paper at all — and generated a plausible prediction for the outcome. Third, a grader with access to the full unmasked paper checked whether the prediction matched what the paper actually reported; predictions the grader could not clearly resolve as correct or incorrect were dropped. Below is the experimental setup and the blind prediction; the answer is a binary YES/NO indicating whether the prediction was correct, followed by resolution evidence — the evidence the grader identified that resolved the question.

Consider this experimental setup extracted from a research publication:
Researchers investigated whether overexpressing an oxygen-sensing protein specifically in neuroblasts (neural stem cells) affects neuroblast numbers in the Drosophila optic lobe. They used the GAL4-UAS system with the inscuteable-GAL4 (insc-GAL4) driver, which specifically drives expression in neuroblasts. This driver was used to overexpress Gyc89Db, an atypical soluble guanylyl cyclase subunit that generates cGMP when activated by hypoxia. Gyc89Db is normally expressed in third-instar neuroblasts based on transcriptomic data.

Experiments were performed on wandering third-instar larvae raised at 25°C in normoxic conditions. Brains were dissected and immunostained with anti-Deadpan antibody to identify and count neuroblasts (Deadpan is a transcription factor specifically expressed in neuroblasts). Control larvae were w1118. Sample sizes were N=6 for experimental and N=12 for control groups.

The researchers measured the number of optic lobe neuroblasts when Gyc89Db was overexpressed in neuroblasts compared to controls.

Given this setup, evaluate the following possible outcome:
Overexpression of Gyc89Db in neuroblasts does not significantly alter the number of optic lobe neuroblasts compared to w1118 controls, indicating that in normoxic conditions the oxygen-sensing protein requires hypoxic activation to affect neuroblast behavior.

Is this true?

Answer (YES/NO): YES